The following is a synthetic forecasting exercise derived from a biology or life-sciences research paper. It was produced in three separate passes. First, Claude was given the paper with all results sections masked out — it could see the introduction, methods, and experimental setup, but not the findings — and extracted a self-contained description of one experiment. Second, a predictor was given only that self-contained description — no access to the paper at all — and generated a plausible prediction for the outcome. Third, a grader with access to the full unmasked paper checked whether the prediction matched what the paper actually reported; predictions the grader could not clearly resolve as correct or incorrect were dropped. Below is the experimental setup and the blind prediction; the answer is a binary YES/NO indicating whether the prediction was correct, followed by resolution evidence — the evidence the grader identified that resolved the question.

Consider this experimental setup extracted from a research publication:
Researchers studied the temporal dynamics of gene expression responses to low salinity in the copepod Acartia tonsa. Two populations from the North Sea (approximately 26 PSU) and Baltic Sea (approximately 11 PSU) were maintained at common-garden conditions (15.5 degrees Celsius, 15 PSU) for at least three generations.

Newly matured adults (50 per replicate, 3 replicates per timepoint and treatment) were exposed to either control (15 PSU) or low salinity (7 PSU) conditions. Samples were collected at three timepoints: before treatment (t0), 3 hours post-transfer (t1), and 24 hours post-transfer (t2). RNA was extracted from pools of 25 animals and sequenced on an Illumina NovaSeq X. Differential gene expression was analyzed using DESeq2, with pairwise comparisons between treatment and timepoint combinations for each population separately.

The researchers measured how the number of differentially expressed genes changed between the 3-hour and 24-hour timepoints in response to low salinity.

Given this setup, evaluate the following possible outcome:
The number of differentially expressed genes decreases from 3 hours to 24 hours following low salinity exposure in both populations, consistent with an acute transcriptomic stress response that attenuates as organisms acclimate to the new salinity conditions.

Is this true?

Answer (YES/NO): NO